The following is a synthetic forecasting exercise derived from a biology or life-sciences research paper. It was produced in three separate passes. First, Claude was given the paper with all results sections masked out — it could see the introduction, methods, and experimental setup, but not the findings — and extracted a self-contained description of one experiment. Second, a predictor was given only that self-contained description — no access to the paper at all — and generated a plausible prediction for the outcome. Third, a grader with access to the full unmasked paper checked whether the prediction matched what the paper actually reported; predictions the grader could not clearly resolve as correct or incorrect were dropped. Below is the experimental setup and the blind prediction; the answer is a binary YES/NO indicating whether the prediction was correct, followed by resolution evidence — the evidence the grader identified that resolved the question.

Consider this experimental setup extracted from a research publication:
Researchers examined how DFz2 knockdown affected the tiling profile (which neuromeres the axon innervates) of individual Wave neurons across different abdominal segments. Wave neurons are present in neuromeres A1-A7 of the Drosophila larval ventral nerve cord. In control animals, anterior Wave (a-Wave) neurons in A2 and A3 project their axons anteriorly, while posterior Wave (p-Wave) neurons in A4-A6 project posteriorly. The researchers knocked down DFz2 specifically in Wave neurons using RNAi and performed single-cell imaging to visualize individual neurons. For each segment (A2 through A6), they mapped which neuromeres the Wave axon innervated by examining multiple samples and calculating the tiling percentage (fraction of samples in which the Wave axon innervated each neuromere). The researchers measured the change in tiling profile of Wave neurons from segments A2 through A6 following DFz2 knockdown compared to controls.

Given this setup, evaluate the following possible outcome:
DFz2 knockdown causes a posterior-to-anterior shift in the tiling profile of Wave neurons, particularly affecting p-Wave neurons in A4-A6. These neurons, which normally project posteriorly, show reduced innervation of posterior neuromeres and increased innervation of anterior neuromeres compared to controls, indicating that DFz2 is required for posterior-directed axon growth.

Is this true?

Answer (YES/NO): NO